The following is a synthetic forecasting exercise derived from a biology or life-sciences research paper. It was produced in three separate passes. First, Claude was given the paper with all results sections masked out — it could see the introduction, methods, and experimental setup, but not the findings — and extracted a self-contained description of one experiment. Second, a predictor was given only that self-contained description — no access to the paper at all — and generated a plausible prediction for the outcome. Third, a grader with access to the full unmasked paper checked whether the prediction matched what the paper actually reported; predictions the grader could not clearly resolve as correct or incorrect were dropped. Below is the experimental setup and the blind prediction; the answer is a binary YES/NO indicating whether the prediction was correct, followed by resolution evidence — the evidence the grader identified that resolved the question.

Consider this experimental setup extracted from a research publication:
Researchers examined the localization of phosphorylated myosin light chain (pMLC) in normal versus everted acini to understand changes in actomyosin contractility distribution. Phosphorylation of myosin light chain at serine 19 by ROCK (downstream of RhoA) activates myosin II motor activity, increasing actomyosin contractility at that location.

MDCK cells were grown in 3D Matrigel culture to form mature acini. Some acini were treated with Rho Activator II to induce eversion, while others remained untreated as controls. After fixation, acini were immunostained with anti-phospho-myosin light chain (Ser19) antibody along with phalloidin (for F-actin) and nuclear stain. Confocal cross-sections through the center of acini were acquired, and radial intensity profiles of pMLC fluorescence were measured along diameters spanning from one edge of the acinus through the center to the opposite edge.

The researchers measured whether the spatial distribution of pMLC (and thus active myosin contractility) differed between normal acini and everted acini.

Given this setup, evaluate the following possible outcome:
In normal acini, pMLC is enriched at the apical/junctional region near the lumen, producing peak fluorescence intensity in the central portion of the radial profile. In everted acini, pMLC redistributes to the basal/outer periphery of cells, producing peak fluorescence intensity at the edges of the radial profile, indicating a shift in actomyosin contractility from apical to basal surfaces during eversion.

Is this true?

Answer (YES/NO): NO